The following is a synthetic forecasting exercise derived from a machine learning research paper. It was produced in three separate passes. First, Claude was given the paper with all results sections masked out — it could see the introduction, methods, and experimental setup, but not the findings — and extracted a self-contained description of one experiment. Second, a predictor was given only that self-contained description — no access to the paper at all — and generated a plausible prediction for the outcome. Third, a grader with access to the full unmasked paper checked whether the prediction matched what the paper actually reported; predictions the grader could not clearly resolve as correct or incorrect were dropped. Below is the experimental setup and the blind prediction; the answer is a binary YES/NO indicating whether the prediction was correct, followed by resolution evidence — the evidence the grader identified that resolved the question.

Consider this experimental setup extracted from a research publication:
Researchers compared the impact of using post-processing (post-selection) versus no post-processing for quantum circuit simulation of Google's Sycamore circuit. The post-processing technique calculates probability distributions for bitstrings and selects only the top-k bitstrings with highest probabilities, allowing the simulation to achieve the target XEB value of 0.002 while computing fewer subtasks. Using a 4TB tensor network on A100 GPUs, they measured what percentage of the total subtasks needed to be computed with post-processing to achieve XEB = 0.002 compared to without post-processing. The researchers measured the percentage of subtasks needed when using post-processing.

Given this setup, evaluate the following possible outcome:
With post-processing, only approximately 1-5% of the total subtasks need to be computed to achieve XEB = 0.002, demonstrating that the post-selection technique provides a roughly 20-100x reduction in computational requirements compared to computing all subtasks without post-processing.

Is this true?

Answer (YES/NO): NO